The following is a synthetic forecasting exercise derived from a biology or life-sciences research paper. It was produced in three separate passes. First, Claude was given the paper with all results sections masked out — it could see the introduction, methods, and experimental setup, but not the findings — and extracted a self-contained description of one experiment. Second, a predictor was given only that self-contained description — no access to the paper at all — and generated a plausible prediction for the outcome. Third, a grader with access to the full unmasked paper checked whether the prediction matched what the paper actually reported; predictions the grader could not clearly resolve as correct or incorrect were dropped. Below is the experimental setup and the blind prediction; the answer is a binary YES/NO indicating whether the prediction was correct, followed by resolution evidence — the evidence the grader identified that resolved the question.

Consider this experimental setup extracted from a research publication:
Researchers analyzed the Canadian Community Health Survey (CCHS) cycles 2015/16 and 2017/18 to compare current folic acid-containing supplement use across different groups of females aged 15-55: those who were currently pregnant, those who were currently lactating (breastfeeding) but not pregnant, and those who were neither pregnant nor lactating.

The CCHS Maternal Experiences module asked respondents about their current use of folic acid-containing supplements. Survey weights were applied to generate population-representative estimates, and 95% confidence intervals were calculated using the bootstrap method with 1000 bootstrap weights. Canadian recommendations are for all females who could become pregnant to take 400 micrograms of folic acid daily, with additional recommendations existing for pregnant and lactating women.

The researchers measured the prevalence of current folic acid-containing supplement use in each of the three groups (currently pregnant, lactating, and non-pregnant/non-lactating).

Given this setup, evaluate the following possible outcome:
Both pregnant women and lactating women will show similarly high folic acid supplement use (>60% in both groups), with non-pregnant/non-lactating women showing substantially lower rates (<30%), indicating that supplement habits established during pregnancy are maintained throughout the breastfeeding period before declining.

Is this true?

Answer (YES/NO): NO